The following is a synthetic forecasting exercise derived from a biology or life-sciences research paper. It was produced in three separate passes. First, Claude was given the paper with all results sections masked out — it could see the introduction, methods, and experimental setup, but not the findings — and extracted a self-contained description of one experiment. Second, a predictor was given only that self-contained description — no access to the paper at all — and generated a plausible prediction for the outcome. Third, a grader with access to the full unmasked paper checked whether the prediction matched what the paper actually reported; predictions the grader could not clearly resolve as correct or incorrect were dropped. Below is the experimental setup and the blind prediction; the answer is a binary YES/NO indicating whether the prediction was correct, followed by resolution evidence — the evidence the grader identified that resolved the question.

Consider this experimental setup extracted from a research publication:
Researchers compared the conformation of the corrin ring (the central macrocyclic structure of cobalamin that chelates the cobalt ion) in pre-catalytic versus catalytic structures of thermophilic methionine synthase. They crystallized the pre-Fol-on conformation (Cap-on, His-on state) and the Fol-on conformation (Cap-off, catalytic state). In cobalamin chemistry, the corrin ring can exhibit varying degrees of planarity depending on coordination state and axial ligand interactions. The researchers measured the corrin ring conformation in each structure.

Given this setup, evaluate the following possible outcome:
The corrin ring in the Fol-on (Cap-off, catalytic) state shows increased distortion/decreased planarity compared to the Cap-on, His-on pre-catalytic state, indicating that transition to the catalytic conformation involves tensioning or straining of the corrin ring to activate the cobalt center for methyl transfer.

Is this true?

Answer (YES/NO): NO